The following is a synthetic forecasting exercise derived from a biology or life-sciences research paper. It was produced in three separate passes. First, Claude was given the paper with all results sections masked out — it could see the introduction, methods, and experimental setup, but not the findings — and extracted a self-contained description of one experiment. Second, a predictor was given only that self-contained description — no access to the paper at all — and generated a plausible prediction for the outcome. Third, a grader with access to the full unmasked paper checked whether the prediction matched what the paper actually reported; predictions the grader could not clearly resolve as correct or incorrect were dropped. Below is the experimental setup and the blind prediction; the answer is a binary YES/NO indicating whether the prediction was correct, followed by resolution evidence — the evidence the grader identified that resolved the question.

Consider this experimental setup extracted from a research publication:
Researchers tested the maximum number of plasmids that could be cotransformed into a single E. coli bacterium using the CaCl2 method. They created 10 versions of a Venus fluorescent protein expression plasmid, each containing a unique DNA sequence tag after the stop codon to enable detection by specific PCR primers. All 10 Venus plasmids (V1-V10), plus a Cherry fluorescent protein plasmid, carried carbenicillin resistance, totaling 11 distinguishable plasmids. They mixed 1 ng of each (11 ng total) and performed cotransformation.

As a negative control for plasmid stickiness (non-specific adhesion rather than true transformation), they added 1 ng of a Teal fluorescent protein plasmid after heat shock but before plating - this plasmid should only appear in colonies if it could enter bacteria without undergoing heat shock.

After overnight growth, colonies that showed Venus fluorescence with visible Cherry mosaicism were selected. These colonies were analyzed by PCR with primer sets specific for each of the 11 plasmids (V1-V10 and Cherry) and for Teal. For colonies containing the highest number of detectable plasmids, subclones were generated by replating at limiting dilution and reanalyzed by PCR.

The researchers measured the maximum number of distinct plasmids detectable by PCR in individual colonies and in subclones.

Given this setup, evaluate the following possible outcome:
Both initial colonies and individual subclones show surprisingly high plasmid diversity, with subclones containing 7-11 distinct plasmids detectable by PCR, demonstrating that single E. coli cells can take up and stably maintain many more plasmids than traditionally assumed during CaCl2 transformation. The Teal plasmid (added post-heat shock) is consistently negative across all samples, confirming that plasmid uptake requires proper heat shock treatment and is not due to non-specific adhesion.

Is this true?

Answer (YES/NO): NO